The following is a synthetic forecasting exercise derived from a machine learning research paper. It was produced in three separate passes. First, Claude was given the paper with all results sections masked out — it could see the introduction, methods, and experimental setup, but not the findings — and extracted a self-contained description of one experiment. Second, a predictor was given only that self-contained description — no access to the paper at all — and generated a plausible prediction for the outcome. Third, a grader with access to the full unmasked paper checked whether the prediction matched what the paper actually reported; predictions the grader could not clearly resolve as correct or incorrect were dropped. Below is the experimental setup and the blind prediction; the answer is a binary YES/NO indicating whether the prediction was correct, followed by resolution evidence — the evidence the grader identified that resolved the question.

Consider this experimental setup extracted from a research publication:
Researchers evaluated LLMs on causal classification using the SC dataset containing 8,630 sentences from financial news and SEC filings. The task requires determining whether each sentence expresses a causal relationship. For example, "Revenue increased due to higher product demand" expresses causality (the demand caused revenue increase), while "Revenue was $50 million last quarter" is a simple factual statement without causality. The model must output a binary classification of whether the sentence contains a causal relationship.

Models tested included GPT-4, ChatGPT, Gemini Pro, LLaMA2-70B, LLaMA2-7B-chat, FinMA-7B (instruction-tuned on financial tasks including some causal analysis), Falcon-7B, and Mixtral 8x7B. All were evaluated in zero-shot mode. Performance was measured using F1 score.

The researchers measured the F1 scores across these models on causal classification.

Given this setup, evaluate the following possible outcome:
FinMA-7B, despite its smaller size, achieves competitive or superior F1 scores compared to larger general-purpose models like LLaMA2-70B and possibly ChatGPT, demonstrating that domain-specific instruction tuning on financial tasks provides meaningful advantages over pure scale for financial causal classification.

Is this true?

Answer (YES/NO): NO